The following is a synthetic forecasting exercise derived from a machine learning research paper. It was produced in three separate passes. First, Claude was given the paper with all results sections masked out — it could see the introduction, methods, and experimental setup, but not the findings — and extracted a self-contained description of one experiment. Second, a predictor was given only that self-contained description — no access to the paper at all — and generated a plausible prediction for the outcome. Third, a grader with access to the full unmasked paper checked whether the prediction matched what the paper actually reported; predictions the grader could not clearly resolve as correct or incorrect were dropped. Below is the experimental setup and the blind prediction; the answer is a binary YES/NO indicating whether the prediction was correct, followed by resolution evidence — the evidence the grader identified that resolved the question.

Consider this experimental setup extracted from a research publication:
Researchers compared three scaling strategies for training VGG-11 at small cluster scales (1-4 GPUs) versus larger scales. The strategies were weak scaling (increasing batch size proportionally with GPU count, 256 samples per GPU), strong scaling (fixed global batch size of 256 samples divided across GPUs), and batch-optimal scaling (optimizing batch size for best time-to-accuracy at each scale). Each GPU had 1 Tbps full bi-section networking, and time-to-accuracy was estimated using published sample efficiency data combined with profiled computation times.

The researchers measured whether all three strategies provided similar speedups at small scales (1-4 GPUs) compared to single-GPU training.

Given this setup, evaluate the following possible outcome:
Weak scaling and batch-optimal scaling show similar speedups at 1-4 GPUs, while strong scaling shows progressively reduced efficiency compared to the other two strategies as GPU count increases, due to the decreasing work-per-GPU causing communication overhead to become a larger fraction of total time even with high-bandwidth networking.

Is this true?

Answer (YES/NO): NO